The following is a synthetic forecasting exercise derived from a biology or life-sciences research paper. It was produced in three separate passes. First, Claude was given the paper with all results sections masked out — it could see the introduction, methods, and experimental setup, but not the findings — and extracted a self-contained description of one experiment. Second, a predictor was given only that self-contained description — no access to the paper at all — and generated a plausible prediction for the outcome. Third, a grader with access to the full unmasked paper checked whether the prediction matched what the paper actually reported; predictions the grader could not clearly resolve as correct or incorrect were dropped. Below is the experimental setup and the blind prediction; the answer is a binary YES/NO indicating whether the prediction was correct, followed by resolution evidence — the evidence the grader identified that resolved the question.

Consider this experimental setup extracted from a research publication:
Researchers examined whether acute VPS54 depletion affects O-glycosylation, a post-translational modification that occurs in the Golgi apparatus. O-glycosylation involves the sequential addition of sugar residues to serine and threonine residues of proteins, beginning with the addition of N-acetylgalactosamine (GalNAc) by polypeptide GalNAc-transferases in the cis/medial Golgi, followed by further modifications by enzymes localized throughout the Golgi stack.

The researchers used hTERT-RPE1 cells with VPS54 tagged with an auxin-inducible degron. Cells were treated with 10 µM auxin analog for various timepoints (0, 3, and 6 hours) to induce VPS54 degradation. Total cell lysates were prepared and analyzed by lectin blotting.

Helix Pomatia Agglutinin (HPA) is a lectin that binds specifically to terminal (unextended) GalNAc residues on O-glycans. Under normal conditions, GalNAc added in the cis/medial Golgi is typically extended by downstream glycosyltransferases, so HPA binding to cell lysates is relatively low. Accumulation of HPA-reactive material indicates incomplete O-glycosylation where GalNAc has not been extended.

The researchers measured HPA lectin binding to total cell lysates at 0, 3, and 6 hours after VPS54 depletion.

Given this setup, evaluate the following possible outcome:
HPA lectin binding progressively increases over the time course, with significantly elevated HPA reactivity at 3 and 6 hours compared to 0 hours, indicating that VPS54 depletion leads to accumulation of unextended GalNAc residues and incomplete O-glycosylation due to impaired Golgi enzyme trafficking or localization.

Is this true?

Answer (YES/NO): NO